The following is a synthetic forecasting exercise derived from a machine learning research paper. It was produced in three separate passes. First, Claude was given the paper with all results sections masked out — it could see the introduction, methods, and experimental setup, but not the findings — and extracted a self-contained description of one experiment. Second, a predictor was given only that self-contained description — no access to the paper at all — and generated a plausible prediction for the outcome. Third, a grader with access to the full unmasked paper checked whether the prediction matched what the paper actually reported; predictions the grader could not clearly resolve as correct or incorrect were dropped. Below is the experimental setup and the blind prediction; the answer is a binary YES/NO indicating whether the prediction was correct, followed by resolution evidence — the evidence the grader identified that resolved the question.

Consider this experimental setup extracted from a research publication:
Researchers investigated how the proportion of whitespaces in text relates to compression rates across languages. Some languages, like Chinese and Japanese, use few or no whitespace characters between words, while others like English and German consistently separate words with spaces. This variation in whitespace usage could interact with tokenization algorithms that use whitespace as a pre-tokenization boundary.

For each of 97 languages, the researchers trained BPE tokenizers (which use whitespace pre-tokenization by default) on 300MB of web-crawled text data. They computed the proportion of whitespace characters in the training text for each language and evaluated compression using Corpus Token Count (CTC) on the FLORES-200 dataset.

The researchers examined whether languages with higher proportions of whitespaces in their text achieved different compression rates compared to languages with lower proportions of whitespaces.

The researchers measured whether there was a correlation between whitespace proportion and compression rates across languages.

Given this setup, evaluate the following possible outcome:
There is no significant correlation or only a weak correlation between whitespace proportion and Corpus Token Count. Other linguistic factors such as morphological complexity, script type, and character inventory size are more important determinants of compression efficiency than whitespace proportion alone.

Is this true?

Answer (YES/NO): NO